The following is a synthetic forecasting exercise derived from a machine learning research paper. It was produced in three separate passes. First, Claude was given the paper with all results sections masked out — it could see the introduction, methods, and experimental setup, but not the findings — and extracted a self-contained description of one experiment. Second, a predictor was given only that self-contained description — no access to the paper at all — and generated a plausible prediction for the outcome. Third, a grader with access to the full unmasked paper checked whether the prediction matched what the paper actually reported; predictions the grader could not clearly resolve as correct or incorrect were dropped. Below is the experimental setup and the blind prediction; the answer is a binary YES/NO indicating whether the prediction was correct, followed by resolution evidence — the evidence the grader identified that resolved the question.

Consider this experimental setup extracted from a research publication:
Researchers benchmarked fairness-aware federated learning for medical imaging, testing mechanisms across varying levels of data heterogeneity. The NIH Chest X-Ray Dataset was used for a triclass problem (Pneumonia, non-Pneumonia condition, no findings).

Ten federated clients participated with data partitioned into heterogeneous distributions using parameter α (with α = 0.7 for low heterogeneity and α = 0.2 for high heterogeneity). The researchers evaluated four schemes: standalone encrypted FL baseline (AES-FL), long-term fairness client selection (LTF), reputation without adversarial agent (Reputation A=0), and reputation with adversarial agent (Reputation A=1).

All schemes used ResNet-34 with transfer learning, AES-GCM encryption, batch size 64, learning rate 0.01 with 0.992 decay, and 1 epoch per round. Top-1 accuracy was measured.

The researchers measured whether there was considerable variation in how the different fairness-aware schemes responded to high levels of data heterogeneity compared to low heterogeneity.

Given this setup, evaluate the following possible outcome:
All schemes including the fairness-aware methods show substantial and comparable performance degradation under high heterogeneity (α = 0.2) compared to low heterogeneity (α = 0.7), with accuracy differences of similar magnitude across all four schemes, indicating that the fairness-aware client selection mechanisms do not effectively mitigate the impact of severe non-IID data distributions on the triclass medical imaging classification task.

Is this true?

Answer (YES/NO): NO